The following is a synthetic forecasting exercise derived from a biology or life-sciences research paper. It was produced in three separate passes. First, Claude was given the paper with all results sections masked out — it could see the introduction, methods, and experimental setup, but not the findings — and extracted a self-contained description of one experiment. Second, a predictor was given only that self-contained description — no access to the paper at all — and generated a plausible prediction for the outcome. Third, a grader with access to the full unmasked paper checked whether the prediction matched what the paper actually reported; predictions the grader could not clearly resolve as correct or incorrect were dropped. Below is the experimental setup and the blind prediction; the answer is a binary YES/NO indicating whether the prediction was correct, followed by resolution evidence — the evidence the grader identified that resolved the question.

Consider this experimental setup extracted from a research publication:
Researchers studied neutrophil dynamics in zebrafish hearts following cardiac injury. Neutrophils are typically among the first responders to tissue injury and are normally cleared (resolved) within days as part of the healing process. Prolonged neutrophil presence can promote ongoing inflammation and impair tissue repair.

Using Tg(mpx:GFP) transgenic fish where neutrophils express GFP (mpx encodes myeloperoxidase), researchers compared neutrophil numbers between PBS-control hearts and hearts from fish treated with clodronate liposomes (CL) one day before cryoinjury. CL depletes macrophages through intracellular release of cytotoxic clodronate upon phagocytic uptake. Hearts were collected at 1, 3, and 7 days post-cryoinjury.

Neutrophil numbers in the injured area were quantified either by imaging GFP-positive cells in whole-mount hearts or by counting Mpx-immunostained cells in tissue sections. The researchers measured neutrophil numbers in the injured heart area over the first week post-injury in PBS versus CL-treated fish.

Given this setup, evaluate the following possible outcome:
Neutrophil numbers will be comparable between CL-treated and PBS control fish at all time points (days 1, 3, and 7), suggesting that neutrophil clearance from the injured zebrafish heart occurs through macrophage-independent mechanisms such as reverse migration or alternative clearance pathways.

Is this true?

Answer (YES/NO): NO